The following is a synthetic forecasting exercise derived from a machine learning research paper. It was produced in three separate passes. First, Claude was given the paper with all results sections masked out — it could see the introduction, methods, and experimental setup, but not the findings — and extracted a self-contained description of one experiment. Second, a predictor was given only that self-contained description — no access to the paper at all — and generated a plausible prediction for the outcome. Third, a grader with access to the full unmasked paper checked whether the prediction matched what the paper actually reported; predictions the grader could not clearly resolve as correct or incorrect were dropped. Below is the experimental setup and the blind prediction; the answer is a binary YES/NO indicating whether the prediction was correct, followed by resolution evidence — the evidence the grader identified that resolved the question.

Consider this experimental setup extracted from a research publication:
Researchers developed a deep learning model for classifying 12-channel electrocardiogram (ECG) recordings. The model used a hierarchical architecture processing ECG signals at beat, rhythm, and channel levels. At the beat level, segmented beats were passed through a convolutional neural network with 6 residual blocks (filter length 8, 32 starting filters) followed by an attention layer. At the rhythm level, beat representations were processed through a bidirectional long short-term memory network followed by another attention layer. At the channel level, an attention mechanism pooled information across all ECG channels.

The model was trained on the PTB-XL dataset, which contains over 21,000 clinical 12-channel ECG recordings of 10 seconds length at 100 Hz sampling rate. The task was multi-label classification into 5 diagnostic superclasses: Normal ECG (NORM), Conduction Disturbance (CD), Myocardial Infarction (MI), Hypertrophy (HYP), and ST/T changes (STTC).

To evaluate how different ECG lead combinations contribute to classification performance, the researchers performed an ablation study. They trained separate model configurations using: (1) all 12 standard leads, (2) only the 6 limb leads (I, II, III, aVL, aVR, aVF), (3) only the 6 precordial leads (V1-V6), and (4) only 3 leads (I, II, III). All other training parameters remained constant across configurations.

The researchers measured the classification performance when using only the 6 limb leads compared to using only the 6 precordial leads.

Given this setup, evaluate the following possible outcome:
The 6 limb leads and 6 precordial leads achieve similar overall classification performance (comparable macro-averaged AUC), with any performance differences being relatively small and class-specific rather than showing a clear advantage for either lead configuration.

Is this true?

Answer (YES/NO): NO